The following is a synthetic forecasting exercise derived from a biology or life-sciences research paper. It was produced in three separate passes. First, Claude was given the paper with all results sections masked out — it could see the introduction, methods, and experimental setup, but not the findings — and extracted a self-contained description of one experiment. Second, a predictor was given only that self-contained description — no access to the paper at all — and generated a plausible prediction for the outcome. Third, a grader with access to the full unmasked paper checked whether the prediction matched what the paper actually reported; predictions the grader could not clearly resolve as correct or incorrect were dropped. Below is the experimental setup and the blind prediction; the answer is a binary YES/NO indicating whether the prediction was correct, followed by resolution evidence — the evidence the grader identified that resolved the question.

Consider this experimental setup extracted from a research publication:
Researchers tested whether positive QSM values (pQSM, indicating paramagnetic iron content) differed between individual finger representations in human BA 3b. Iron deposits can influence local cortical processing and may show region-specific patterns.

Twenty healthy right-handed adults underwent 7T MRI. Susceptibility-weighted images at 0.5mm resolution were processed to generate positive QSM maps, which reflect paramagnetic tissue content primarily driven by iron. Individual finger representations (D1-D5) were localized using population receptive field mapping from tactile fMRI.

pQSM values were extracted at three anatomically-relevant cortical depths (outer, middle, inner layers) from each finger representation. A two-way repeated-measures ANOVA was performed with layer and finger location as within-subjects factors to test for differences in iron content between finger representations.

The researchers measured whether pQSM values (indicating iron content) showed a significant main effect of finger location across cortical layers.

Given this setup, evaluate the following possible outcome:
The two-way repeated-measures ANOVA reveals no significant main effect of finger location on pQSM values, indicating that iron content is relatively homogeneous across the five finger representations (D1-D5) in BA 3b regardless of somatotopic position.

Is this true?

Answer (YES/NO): YES